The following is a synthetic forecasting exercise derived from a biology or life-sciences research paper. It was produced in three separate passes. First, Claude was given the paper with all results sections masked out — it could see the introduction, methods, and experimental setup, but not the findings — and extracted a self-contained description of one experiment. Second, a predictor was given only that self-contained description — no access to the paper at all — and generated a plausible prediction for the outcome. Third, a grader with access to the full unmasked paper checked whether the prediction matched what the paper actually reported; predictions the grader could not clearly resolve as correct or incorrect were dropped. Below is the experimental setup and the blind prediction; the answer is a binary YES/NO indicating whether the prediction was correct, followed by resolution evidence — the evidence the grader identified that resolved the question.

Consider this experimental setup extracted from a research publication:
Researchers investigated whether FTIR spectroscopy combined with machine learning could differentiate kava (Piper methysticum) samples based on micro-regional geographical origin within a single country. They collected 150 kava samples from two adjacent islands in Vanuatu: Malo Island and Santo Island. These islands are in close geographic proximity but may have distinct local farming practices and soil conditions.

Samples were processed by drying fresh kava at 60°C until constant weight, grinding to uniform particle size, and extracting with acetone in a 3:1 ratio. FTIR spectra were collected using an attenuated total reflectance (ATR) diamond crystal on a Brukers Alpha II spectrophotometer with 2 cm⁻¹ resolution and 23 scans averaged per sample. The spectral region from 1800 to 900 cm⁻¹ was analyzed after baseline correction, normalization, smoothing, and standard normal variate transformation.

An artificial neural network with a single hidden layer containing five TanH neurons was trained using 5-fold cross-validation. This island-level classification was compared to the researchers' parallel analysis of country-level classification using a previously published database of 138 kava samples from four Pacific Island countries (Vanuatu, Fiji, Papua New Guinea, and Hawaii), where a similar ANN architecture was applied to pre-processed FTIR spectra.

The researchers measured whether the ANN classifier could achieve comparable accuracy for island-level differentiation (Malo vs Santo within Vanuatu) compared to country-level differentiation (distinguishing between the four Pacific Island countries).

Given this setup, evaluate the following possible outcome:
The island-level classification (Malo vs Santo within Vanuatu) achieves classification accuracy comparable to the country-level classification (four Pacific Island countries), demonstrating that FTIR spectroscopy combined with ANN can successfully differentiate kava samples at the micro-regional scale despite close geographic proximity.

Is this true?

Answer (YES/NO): YES